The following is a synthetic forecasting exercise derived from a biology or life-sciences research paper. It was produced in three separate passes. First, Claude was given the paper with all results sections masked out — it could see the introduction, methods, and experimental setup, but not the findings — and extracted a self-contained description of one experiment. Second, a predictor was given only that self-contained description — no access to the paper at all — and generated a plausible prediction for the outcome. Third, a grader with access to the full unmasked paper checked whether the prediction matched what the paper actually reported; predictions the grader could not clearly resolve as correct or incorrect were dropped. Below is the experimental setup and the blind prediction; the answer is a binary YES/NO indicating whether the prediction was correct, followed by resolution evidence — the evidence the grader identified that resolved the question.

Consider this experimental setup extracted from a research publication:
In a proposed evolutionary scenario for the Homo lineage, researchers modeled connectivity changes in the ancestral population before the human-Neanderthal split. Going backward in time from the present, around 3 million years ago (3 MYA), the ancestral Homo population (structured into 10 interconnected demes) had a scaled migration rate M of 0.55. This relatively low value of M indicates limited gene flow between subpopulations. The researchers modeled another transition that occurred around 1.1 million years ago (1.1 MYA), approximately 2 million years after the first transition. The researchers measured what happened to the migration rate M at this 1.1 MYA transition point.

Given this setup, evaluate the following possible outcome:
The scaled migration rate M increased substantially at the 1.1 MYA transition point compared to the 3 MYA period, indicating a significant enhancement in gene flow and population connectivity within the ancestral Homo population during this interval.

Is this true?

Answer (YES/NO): YES